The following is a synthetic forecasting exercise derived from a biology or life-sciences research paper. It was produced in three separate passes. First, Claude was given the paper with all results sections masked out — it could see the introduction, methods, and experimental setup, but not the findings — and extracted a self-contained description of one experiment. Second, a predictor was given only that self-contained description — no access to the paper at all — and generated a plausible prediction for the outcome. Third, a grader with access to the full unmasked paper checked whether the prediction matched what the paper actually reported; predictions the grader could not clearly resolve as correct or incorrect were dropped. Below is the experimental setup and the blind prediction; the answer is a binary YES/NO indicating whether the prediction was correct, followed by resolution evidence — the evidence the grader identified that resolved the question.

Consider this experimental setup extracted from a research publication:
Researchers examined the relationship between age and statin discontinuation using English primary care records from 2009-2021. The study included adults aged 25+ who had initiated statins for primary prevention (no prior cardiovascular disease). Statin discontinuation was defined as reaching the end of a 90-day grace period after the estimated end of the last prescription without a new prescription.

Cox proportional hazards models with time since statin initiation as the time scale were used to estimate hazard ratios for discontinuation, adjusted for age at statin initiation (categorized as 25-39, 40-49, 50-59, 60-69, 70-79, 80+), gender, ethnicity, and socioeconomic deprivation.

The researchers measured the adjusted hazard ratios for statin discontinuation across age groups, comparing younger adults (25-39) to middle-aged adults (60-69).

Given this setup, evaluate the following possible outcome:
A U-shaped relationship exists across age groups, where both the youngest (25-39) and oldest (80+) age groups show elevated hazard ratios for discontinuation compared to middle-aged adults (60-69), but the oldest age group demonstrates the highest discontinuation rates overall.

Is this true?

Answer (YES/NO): NO